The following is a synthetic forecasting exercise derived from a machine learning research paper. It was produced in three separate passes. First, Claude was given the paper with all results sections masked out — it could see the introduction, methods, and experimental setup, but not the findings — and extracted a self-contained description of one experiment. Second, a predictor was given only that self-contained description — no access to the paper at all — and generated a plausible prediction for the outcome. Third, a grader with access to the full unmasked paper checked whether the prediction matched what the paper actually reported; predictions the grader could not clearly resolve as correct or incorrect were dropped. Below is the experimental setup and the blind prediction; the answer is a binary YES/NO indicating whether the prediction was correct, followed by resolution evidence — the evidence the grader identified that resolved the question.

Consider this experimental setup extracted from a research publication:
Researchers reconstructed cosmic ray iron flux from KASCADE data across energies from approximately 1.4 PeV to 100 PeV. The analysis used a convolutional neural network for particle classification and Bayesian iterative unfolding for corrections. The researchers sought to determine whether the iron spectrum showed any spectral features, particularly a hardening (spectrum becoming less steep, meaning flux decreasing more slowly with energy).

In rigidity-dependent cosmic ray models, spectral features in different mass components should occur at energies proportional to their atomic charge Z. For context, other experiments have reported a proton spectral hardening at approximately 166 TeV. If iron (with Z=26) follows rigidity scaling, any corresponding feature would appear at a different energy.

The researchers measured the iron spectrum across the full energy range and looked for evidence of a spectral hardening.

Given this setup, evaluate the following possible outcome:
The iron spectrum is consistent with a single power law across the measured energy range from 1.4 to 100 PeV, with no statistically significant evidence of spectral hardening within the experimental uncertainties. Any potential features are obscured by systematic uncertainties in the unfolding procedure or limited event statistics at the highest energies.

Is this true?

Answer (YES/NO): NO